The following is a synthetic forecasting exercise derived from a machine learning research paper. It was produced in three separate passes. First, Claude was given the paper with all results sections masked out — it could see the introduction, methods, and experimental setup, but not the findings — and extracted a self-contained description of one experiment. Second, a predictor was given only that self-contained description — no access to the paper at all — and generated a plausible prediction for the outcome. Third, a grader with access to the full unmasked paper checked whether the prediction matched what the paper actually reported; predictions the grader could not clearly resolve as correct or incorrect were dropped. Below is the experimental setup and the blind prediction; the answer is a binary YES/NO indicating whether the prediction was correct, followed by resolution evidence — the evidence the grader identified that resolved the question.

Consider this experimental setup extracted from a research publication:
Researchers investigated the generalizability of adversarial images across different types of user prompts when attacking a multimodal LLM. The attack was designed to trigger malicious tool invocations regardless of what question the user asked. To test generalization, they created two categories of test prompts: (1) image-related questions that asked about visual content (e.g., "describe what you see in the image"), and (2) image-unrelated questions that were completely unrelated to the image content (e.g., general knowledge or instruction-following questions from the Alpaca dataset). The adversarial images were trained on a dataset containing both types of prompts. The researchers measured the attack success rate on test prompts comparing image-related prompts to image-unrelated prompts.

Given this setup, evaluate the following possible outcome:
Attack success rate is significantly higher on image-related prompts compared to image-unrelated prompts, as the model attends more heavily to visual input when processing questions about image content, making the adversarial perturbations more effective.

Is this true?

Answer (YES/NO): NO